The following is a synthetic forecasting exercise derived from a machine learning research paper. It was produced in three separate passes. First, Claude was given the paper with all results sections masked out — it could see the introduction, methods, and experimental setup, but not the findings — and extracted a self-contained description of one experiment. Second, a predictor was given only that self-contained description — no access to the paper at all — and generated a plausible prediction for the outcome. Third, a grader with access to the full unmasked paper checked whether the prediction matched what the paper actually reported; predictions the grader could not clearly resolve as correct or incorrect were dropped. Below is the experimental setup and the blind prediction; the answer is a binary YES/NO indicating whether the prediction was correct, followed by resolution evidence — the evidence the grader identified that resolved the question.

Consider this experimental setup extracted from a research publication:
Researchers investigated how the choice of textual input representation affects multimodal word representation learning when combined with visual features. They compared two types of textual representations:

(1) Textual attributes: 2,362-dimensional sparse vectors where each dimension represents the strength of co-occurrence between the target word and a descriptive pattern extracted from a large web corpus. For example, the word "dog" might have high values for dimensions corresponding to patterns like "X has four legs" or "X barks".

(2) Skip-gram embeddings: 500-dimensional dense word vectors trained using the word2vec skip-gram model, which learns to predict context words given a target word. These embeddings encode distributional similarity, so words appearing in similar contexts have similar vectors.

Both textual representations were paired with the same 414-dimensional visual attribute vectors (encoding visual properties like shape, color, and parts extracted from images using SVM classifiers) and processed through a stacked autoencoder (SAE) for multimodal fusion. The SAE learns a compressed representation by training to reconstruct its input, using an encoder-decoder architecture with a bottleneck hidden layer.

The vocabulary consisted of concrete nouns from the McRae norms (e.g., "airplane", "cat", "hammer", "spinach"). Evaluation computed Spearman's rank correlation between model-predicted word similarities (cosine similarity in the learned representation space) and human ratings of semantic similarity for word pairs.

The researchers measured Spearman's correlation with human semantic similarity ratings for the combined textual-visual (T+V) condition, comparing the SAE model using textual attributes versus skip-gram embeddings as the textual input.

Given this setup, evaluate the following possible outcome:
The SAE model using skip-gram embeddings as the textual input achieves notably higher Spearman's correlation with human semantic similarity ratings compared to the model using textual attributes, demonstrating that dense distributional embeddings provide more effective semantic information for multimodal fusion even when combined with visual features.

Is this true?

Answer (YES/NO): YES